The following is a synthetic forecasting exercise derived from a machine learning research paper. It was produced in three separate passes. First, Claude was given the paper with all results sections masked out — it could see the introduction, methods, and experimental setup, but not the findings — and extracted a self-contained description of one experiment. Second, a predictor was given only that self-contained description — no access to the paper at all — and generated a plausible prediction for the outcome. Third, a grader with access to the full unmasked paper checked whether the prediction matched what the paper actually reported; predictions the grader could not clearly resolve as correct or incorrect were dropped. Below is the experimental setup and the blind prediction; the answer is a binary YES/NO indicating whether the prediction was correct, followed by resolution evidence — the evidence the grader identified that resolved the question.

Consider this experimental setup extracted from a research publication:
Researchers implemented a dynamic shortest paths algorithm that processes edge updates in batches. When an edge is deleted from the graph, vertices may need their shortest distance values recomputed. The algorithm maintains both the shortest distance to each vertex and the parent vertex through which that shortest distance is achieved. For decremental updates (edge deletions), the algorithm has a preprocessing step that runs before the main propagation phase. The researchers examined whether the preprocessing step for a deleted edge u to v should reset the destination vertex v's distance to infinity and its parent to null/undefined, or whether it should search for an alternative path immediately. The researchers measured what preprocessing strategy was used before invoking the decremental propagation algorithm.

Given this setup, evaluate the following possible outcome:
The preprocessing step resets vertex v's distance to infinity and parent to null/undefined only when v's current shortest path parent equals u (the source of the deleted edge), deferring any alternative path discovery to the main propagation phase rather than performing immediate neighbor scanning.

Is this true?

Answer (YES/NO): NO